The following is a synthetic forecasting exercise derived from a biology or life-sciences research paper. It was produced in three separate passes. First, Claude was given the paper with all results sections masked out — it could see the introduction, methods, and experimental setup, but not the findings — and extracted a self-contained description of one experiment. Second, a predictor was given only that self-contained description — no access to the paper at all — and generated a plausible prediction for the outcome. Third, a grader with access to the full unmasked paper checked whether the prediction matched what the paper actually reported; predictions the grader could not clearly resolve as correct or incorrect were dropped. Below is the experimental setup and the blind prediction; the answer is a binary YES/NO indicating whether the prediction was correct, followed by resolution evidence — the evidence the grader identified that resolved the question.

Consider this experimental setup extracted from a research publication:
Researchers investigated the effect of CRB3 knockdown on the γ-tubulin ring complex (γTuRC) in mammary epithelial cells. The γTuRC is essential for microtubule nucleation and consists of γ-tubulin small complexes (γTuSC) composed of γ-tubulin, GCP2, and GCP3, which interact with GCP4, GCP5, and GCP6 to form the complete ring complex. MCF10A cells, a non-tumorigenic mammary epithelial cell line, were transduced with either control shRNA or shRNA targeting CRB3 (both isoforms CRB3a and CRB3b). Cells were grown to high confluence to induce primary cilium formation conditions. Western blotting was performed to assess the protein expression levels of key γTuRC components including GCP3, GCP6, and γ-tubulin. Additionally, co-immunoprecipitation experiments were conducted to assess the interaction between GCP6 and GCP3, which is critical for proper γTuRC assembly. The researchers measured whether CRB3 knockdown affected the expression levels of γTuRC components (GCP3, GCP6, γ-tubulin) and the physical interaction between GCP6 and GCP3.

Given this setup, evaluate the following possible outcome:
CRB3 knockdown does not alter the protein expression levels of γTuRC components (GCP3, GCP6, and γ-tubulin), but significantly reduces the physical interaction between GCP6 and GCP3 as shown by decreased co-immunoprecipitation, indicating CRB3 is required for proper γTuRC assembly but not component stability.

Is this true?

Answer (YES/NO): YES